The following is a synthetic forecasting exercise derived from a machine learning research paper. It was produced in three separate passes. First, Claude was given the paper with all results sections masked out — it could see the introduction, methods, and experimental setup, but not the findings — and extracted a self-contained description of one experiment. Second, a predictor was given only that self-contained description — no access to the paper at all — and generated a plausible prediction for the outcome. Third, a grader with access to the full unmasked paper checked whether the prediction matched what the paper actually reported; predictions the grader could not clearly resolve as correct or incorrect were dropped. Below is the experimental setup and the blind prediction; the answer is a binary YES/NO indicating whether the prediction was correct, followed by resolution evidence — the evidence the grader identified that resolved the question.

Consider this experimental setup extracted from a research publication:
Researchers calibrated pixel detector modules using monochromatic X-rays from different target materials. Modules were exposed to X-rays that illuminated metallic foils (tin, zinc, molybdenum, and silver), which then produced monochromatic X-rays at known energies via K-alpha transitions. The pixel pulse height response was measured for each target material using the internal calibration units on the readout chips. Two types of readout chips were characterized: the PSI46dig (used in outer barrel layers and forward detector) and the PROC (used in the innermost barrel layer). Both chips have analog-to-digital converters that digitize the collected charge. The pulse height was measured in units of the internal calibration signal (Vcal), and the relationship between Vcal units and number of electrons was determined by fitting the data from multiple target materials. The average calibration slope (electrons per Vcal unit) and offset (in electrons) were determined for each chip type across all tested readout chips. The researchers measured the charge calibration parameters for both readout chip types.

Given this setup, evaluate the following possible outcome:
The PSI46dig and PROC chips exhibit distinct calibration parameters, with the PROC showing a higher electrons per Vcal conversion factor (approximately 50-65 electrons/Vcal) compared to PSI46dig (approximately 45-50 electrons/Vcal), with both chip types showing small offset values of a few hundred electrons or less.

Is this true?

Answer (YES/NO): NO